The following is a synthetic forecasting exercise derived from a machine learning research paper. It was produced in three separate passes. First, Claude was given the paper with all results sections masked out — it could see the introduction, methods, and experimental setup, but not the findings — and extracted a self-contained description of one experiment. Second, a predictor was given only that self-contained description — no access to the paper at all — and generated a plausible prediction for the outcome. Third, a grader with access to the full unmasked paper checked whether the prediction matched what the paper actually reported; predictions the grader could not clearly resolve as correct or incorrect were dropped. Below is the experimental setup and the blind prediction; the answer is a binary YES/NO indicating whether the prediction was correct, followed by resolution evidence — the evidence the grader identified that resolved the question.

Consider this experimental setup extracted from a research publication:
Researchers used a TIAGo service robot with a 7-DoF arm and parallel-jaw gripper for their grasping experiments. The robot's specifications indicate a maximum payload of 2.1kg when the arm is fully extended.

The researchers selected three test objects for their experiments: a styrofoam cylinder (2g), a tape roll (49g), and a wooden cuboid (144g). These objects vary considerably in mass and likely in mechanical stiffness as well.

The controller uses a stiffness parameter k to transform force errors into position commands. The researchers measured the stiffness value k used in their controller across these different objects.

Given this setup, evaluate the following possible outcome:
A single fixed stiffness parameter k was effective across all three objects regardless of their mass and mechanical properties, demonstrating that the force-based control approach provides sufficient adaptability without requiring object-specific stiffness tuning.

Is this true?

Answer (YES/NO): YES